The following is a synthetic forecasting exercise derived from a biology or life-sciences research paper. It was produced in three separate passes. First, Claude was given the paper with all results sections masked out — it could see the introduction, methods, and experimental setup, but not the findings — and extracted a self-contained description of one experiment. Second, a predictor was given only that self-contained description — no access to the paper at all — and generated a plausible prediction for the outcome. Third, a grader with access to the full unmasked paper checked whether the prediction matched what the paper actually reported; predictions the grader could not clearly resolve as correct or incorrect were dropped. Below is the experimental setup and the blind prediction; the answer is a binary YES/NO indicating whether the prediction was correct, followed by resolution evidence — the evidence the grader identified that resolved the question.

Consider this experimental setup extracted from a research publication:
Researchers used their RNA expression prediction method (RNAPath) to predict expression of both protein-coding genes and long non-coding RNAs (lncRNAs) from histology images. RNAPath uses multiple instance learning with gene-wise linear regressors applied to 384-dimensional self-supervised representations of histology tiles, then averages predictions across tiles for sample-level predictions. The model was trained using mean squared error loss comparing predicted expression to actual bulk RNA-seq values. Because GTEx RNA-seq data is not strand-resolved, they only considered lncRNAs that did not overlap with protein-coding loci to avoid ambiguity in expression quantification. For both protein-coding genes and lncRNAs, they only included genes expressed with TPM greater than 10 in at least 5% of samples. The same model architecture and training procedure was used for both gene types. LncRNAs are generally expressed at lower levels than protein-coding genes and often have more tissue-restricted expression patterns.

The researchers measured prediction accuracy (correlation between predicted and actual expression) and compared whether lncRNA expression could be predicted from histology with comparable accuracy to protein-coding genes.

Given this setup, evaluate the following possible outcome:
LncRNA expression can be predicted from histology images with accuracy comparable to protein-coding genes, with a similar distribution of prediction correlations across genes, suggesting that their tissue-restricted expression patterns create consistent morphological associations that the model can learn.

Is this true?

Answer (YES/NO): NO